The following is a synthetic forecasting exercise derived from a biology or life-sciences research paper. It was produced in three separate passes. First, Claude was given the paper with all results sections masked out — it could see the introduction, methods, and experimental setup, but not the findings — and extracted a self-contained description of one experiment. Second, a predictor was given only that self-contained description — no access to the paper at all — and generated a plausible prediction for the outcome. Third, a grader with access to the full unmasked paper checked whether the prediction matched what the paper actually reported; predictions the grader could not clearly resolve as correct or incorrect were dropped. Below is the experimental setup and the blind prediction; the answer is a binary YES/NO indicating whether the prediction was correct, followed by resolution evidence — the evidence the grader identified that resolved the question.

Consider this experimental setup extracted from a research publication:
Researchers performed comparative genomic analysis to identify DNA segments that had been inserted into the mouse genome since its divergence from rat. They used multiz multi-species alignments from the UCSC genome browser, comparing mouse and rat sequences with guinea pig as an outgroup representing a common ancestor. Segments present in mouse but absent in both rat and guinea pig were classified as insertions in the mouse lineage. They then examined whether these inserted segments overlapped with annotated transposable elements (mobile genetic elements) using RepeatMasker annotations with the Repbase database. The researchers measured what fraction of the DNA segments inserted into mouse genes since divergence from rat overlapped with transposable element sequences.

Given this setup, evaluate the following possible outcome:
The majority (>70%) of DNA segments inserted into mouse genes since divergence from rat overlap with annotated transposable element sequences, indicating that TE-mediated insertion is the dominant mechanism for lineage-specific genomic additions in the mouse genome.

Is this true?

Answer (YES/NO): YES